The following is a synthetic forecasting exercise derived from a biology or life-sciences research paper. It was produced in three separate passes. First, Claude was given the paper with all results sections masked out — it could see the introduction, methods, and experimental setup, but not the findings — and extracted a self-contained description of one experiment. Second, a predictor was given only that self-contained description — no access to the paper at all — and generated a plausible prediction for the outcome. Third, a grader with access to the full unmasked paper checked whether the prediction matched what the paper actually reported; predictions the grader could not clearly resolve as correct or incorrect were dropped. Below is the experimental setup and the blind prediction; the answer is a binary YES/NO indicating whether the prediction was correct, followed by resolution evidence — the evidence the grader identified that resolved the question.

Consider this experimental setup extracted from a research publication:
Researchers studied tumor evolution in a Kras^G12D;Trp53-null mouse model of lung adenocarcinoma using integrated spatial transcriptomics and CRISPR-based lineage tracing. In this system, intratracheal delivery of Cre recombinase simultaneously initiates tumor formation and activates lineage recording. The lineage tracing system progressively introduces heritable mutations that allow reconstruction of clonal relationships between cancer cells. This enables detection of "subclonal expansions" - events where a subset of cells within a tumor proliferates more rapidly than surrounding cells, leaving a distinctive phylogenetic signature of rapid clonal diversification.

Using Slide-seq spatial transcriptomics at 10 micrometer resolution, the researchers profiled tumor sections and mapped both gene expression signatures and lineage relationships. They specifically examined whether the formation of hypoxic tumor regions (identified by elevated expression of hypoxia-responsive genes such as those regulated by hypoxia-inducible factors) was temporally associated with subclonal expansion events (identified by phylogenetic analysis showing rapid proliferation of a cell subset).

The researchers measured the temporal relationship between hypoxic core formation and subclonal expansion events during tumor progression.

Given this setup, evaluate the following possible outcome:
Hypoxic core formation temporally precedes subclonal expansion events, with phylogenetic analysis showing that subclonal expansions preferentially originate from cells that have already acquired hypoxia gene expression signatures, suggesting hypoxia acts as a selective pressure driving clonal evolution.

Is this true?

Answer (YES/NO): NO